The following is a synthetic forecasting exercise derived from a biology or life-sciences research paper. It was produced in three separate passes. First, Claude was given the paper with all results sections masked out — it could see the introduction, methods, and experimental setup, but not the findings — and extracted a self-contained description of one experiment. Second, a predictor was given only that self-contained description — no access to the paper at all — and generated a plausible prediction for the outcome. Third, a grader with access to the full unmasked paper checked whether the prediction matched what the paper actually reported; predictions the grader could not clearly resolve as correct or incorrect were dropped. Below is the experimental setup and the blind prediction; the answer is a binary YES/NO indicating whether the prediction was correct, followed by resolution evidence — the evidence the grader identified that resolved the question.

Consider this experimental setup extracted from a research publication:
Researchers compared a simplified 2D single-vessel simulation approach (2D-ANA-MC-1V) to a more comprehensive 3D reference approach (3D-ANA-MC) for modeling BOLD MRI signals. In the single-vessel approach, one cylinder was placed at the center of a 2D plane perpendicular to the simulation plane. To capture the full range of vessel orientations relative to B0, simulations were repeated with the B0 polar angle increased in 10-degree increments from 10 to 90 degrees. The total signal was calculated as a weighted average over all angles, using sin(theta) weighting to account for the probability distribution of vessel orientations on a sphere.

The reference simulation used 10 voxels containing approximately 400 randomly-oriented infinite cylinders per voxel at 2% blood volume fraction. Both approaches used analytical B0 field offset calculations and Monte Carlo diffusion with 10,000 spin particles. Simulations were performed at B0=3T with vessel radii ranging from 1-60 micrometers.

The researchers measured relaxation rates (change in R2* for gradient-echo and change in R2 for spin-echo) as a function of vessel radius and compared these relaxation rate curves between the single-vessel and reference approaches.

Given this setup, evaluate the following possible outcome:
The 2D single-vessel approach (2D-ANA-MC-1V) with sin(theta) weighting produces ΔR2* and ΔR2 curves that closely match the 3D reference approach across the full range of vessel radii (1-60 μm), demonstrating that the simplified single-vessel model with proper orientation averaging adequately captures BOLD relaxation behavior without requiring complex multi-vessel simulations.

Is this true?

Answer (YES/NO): NO